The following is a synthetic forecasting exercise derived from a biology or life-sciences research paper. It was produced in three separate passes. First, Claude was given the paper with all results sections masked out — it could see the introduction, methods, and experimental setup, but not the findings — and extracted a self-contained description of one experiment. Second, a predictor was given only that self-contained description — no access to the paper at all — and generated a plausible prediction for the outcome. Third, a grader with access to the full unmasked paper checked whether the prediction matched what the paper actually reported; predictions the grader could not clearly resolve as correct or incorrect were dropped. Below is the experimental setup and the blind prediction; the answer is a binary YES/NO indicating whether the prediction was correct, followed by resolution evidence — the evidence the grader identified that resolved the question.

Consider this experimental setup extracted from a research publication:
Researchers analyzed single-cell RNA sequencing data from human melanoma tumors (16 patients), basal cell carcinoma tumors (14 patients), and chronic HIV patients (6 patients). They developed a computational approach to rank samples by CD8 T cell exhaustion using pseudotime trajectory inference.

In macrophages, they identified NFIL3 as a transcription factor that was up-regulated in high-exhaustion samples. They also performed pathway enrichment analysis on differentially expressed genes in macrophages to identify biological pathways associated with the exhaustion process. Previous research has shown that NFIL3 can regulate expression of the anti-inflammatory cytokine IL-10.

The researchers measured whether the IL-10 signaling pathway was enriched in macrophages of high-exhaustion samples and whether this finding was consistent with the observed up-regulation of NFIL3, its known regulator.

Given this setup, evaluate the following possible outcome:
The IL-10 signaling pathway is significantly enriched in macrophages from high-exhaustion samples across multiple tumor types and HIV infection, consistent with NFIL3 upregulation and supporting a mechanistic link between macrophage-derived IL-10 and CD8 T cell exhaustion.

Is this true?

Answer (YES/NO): YES